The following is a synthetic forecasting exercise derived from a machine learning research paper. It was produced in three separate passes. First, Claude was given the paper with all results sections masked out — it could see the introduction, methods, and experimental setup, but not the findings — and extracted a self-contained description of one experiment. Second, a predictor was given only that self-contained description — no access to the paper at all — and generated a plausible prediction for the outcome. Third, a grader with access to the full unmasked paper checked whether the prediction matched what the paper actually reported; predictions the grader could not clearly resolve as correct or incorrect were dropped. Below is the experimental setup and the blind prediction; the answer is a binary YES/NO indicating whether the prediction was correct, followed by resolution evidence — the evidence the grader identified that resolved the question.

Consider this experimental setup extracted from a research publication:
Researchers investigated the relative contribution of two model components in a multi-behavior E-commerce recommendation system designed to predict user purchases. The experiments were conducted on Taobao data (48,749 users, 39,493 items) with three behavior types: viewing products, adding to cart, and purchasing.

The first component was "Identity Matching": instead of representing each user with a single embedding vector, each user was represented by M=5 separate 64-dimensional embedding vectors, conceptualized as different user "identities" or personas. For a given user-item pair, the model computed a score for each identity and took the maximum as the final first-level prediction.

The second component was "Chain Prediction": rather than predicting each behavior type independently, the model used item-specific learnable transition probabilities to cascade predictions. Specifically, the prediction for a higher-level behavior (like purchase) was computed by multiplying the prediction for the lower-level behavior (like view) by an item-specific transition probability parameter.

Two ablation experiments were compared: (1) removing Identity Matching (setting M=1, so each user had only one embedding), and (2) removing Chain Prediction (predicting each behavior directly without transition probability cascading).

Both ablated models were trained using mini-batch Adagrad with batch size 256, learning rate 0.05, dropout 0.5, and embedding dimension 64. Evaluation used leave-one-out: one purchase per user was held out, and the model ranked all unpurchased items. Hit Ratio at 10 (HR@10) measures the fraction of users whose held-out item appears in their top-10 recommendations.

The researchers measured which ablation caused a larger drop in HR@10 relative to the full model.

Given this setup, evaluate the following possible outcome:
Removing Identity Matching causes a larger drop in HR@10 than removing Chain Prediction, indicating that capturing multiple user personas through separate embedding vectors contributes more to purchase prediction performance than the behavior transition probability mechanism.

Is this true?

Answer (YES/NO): YES